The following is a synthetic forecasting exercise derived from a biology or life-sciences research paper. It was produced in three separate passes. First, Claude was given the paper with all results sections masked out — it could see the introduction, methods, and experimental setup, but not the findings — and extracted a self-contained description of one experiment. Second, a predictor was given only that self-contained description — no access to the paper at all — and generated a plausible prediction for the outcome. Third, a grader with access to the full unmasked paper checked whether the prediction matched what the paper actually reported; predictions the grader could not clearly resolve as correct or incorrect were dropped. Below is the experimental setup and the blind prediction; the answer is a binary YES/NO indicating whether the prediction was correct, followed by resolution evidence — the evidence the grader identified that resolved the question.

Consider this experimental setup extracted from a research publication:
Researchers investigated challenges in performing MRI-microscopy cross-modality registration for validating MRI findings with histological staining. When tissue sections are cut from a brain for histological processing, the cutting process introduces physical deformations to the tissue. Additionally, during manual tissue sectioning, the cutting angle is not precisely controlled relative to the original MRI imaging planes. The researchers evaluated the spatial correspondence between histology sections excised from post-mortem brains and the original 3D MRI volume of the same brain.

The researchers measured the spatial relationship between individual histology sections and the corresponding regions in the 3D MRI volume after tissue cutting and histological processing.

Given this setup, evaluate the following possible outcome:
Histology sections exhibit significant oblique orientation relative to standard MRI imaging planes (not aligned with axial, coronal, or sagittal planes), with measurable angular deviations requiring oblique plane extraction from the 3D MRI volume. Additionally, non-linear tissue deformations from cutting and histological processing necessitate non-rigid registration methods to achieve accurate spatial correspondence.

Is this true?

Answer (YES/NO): YES